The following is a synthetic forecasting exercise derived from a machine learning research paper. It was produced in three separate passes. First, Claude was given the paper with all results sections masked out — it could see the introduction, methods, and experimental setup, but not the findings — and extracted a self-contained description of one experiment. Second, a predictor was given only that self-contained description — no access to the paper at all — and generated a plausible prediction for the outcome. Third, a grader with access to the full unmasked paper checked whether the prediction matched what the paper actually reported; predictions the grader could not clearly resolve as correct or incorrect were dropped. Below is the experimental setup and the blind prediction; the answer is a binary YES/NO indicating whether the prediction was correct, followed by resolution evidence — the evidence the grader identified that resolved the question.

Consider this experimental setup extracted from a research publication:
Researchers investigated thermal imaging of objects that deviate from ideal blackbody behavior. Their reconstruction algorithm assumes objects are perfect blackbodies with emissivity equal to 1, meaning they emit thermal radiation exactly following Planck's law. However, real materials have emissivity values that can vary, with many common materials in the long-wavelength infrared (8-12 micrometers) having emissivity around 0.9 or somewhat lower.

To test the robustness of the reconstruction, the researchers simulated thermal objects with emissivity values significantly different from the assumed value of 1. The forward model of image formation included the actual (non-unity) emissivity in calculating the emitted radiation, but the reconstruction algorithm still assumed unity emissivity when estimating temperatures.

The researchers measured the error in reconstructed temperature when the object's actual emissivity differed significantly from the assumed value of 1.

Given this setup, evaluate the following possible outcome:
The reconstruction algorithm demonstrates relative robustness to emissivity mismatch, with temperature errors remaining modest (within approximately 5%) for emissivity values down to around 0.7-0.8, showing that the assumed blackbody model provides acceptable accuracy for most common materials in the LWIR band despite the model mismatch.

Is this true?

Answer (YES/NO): NO